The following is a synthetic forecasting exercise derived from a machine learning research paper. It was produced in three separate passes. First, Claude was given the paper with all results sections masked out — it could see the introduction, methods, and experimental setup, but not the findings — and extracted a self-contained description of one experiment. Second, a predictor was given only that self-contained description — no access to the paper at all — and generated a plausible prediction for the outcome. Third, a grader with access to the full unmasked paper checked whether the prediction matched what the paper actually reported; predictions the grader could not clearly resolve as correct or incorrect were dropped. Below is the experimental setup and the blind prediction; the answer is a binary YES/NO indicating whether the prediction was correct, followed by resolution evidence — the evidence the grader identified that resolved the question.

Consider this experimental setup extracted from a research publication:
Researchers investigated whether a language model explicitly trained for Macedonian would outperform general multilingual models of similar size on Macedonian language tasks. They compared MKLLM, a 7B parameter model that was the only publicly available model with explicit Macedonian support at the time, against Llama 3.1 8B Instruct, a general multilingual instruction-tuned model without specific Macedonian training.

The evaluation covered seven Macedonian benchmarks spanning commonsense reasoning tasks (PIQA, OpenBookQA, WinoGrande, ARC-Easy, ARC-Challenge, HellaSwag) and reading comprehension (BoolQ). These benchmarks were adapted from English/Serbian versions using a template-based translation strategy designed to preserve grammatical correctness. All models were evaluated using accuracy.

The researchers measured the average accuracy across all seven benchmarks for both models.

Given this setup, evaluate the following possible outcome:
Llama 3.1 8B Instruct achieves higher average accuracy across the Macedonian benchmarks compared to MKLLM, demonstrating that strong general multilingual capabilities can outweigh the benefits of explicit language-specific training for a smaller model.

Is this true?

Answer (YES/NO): NO